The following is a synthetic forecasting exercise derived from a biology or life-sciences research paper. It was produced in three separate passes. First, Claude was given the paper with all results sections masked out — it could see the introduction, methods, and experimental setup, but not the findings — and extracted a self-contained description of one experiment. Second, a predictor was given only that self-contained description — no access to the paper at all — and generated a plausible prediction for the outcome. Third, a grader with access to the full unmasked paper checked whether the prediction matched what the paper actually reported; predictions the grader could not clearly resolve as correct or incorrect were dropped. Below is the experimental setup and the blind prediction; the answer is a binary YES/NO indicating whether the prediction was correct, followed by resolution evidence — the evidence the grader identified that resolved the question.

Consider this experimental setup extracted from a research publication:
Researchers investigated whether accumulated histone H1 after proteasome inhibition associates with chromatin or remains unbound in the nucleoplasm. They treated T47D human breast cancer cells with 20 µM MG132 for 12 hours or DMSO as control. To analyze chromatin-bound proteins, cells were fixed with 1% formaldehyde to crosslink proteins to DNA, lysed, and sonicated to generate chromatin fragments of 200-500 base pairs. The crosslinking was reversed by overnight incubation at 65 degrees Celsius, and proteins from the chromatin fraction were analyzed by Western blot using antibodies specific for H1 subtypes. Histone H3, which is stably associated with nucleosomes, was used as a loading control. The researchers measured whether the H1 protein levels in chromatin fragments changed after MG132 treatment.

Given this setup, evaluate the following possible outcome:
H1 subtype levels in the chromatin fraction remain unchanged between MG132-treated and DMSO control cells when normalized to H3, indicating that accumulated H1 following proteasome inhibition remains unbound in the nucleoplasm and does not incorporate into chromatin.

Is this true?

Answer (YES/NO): NO